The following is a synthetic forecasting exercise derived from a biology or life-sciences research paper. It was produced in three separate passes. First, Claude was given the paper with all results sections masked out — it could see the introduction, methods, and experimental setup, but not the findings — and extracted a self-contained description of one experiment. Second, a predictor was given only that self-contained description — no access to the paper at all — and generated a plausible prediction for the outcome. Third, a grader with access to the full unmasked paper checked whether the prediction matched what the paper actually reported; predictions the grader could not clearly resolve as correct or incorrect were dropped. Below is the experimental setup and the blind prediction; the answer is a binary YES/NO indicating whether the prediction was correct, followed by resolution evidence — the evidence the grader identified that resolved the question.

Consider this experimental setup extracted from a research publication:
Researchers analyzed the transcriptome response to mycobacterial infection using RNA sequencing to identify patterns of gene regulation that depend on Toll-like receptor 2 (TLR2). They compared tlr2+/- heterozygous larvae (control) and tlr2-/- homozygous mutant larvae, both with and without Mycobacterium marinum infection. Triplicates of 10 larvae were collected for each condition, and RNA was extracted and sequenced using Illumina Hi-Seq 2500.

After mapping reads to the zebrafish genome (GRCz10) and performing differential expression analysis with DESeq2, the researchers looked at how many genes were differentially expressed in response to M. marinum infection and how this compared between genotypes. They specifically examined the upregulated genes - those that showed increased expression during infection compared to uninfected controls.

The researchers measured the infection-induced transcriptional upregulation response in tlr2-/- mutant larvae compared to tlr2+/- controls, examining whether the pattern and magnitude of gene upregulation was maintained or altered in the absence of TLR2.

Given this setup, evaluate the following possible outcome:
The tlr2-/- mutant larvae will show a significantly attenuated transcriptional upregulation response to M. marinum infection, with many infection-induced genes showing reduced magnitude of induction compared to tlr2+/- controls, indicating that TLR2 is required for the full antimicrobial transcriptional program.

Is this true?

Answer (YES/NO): YES